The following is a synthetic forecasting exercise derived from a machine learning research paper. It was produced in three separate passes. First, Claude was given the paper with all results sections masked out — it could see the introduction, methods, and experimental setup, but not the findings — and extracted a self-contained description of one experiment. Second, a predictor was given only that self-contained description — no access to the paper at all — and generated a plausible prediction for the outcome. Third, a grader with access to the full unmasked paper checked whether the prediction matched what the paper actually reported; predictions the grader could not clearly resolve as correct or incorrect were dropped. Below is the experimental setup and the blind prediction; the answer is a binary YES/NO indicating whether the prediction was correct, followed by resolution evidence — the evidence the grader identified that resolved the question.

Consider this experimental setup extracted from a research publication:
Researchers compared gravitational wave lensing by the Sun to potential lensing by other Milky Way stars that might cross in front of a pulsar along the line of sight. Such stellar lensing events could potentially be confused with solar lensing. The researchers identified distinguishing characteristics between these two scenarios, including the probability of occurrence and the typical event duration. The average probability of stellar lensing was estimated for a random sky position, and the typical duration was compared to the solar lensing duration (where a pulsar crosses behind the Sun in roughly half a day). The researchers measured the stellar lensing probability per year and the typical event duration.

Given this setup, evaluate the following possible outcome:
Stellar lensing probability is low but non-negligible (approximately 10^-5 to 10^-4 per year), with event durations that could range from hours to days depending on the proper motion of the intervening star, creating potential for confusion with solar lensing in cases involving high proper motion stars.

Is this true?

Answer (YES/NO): NO